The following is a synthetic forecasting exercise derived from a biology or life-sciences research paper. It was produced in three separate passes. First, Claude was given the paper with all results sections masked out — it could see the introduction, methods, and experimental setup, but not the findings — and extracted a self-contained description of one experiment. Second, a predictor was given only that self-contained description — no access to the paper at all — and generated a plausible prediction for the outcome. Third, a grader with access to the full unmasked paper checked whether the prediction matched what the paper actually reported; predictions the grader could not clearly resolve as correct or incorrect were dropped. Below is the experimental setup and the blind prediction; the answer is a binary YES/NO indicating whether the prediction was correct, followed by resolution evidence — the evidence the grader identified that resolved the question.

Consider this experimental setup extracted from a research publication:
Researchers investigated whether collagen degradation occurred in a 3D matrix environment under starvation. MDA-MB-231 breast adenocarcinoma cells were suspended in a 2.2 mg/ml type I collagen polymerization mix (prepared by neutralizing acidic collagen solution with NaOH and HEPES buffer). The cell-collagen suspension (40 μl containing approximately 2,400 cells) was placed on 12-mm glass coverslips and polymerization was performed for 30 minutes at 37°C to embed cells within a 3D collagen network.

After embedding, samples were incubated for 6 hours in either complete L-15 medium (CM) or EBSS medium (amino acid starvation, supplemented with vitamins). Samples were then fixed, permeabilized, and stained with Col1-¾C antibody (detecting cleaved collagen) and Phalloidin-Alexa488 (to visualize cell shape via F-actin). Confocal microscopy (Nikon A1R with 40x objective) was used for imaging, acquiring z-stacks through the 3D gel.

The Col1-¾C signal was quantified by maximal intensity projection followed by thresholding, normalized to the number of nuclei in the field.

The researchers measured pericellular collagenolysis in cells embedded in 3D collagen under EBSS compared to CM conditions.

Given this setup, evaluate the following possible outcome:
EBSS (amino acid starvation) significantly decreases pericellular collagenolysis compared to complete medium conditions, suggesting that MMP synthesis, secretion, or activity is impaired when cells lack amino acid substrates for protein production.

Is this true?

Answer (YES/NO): NO